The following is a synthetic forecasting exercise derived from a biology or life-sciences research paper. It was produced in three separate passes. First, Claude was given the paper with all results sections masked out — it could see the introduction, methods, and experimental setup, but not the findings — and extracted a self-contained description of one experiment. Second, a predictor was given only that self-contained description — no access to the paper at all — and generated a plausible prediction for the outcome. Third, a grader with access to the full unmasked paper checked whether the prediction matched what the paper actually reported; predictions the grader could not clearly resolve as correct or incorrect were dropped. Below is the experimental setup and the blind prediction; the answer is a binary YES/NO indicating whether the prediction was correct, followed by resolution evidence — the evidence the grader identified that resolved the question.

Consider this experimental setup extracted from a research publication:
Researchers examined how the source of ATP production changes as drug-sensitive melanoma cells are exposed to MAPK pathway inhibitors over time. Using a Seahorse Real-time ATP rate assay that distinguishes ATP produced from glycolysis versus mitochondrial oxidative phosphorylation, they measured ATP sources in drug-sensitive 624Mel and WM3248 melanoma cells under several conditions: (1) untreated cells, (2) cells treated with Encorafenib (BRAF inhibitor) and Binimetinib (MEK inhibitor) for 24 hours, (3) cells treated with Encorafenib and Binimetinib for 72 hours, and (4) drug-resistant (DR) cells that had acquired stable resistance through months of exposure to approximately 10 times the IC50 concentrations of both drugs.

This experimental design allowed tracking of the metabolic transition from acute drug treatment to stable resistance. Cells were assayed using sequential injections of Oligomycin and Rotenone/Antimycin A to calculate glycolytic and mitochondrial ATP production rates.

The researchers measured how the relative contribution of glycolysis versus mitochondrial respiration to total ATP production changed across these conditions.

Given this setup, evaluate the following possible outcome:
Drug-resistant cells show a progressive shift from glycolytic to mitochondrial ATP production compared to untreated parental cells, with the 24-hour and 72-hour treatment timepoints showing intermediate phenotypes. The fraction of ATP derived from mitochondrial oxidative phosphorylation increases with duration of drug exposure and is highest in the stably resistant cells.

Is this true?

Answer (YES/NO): NO